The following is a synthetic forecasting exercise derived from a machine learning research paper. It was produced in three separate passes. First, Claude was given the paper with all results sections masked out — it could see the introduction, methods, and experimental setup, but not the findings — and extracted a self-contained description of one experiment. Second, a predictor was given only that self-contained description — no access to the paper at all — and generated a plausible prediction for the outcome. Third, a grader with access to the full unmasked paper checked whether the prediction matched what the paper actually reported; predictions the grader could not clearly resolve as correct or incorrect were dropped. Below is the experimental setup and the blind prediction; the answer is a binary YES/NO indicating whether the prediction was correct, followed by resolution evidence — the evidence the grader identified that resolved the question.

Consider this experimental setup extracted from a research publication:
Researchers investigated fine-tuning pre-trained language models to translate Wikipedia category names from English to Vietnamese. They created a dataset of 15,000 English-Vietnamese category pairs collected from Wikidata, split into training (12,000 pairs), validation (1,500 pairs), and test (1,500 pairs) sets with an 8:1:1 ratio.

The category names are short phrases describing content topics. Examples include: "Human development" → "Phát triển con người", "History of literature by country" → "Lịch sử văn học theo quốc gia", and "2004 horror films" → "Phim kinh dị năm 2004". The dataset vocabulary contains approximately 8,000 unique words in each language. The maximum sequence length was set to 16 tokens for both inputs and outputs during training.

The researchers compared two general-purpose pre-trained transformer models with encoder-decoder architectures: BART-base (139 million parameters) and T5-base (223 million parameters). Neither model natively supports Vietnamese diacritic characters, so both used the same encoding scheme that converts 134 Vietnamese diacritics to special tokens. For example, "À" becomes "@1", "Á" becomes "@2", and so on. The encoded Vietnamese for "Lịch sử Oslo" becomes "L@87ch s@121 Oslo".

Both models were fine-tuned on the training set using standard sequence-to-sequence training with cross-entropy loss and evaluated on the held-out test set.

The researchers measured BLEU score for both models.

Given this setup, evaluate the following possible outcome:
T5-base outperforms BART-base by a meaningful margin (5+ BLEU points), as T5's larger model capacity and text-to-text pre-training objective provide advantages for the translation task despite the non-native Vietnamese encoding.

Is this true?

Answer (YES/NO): NO